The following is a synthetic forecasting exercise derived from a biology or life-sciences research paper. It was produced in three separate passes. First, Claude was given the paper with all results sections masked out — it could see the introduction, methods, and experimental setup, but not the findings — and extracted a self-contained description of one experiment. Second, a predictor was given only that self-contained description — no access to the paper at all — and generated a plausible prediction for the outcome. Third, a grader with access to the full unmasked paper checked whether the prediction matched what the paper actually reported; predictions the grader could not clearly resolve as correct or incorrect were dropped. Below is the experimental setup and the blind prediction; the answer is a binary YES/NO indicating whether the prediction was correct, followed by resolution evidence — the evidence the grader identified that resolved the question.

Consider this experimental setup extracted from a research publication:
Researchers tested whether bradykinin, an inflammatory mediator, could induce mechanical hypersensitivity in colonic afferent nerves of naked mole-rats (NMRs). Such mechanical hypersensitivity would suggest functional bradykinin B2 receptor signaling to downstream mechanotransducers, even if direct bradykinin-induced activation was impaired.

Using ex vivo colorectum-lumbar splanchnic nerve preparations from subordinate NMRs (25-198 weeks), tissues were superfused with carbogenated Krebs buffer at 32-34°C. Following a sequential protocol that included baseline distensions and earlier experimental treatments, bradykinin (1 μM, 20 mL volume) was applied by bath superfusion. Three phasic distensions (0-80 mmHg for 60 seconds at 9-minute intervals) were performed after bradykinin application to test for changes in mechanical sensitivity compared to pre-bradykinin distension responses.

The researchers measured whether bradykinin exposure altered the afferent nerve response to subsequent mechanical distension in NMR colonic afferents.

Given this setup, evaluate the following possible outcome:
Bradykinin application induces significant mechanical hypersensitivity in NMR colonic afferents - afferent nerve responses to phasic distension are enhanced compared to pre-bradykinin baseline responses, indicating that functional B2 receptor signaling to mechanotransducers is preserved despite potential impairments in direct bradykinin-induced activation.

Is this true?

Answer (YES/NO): YES